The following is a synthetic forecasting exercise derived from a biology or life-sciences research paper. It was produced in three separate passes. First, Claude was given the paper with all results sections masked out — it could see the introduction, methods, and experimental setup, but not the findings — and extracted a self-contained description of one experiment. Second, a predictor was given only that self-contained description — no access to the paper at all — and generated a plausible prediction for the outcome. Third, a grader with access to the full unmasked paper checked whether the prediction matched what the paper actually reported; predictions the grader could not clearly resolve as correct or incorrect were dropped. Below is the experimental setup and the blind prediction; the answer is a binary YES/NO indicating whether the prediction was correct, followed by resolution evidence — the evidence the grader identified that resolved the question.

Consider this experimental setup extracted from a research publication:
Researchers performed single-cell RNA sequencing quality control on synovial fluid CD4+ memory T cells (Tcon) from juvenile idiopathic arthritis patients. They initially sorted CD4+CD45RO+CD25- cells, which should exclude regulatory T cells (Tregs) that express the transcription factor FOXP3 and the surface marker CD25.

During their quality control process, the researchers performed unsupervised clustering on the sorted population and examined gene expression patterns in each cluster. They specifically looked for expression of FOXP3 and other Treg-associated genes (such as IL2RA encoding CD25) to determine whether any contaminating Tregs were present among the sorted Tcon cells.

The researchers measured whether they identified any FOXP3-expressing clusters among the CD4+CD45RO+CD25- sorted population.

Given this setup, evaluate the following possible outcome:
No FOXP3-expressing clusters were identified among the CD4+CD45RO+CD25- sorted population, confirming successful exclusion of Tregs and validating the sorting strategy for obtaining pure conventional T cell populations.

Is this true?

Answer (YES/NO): NO